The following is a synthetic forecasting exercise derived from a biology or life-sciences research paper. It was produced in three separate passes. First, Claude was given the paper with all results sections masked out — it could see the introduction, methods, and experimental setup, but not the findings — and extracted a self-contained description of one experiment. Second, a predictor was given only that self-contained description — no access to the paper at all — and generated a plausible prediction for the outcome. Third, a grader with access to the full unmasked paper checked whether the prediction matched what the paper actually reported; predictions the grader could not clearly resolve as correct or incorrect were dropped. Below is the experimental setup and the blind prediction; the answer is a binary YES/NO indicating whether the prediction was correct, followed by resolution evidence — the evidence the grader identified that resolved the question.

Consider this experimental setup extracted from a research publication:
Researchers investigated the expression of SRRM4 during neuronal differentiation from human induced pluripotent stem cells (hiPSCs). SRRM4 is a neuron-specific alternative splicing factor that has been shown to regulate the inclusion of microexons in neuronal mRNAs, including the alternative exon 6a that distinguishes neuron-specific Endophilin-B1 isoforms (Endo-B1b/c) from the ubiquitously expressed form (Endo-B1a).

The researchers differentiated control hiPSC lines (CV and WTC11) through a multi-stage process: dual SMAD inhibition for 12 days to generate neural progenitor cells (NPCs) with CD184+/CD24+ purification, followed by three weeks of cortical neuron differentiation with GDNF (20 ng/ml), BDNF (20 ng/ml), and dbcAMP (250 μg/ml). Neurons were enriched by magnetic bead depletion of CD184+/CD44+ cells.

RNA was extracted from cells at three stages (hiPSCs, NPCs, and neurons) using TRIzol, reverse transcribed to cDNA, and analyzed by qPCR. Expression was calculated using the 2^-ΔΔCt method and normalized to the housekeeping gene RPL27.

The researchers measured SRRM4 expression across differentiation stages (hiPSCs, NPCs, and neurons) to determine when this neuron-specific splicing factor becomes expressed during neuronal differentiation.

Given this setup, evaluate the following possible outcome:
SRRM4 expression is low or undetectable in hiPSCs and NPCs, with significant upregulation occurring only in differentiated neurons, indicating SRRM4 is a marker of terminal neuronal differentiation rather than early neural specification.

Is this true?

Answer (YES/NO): NO